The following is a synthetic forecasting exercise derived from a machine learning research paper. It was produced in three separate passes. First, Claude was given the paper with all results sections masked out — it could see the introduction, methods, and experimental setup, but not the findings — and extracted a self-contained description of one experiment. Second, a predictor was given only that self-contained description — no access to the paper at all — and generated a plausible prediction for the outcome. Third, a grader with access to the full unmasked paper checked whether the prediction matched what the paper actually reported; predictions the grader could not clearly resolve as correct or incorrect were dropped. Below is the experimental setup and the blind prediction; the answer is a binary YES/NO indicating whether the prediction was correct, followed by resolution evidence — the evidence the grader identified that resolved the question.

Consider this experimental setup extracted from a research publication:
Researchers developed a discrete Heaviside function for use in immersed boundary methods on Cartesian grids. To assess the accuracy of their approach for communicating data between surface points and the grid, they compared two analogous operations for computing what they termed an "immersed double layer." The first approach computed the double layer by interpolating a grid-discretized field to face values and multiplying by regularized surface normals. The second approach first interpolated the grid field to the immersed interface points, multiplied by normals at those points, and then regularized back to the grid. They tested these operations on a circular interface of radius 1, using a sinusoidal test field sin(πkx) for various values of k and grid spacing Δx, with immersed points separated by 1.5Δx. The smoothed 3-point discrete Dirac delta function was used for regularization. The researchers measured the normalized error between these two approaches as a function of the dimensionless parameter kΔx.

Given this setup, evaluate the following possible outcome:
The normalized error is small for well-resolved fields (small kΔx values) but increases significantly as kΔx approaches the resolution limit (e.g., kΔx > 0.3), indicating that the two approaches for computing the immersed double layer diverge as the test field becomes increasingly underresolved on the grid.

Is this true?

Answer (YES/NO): YES